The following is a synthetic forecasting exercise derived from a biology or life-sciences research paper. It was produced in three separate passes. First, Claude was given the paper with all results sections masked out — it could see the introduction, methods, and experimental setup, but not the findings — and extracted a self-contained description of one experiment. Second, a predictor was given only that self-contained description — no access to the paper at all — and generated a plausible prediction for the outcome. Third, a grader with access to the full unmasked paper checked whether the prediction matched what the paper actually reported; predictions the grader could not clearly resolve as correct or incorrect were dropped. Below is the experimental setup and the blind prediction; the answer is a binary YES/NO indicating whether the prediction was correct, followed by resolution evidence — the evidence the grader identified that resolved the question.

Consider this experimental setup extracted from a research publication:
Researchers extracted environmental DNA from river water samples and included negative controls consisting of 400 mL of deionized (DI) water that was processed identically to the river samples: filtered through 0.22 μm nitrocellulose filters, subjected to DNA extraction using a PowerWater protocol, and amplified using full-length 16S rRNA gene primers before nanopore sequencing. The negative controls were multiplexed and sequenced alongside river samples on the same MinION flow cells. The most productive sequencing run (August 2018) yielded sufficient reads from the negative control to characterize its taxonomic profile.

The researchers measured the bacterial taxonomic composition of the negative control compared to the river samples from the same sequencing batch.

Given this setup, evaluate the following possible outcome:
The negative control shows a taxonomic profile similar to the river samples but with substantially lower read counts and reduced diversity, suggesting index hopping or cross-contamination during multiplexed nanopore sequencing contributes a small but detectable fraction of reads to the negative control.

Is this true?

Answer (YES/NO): YES